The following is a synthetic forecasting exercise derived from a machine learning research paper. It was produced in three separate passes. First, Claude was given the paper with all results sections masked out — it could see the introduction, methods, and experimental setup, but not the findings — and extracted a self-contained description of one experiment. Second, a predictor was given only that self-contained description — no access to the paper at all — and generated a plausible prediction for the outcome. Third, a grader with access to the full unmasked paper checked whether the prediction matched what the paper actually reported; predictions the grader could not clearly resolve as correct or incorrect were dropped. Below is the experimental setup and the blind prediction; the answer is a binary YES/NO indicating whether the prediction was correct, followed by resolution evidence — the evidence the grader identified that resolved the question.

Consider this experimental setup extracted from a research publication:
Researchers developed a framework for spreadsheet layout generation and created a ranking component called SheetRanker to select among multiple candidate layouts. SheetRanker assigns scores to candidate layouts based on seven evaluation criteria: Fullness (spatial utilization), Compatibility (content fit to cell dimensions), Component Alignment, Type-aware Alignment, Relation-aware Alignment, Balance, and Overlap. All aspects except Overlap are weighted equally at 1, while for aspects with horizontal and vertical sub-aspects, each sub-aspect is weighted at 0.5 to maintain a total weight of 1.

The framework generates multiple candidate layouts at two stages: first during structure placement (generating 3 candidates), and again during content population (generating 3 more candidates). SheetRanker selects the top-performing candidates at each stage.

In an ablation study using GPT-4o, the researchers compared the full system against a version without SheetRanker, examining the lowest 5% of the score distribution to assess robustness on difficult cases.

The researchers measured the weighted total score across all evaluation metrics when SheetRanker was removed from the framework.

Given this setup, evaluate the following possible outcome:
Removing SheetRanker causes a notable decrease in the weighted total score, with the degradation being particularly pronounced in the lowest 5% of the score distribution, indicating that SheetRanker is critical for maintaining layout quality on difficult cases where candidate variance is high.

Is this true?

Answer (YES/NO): NO